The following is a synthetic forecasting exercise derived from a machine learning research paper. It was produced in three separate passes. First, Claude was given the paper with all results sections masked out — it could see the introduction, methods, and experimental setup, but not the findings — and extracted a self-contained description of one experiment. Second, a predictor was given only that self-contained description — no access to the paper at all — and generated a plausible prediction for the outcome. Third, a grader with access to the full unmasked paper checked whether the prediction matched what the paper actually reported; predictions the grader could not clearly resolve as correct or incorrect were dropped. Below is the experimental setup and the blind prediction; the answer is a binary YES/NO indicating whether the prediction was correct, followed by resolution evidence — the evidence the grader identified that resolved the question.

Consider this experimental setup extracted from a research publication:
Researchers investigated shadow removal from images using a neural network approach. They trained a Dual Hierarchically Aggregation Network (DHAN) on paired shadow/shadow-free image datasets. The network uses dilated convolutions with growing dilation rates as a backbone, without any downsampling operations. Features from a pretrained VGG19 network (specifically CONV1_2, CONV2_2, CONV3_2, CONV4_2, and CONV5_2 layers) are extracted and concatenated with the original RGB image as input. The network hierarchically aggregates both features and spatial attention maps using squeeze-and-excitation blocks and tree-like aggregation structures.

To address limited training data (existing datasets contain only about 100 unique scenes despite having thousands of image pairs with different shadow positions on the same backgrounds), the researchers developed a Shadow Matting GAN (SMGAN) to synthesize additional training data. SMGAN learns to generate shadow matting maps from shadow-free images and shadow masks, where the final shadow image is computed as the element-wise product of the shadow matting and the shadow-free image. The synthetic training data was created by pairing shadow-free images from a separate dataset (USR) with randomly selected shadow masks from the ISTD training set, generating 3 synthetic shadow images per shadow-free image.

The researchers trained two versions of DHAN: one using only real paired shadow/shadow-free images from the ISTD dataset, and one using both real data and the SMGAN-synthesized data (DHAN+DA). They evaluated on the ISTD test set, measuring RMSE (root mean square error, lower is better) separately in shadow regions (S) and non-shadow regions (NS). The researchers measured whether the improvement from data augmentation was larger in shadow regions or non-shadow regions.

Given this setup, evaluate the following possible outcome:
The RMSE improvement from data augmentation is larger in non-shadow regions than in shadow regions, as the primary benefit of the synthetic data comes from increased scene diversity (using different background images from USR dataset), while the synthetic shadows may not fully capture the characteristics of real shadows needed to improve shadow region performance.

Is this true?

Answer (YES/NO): NO